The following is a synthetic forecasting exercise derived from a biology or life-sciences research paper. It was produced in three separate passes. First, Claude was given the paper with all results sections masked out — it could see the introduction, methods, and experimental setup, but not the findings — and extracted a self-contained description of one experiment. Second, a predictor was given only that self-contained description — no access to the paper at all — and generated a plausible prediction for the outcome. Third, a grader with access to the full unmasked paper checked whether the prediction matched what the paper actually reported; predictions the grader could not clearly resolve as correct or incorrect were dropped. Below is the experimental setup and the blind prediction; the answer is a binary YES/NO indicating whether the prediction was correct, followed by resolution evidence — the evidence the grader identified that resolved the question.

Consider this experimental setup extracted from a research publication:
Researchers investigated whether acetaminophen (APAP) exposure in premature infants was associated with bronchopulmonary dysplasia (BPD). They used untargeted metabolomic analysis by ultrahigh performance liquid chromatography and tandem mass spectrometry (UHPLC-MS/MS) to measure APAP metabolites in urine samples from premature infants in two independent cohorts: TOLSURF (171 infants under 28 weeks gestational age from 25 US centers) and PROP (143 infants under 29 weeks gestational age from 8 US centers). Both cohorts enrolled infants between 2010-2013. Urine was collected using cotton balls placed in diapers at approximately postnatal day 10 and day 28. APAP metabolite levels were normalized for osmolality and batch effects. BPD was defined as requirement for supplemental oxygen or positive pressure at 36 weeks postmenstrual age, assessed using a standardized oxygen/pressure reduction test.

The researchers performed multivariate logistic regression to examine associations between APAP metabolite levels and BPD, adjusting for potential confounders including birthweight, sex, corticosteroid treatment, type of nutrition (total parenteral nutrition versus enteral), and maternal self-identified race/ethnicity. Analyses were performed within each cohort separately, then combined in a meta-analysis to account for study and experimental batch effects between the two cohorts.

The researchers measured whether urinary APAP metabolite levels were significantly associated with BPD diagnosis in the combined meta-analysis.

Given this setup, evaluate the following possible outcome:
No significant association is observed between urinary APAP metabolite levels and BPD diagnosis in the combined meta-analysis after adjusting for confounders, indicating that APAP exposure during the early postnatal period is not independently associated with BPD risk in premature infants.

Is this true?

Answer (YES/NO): YES